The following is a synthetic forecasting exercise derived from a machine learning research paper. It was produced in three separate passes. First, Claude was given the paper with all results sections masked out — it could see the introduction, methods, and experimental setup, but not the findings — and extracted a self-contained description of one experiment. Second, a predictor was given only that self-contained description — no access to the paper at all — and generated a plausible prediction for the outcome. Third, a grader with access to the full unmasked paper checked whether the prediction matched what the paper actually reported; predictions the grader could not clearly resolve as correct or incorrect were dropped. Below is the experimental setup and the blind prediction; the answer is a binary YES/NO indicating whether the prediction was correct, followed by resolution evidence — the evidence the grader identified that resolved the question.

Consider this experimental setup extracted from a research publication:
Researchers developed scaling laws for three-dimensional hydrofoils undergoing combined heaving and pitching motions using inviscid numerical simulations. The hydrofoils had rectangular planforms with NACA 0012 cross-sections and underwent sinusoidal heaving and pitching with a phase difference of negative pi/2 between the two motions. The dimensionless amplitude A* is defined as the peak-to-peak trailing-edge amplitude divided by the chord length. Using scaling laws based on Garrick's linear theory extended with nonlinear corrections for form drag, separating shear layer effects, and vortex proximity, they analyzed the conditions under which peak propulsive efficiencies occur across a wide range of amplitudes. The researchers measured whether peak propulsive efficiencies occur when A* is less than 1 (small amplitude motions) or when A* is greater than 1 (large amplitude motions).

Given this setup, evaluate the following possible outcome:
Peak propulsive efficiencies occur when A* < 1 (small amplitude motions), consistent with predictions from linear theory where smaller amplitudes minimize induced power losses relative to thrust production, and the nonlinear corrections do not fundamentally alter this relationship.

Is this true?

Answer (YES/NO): NO